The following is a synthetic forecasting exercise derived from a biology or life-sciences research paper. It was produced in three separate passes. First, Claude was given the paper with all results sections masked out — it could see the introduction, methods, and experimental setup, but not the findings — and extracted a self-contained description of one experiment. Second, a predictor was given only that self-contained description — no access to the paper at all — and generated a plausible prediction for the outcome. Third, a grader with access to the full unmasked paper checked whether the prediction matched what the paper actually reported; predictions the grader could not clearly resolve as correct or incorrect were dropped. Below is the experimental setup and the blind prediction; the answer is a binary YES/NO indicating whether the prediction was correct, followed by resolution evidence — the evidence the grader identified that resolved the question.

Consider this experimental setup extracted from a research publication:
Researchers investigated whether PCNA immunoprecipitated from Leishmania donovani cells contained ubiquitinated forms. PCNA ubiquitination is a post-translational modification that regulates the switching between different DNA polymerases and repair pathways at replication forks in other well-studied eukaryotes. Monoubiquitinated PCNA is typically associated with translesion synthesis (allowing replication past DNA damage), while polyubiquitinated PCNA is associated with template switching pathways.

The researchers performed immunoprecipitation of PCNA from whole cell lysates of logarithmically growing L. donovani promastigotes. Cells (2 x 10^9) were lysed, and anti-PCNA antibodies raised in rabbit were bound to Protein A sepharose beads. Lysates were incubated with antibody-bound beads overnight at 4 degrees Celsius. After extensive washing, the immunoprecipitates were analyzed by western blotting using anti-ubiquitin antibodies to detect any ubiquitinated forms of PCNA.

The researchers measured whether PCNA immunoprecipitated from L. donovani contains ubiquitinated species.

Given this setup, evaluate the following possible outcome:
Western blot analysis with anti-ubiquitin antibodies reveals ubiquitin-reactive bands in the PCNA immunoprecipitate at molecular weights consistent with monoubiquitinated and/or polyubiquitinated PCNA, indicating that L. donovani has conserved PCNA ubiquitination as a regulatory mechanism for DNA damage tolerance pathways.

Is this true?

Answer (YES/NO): NO